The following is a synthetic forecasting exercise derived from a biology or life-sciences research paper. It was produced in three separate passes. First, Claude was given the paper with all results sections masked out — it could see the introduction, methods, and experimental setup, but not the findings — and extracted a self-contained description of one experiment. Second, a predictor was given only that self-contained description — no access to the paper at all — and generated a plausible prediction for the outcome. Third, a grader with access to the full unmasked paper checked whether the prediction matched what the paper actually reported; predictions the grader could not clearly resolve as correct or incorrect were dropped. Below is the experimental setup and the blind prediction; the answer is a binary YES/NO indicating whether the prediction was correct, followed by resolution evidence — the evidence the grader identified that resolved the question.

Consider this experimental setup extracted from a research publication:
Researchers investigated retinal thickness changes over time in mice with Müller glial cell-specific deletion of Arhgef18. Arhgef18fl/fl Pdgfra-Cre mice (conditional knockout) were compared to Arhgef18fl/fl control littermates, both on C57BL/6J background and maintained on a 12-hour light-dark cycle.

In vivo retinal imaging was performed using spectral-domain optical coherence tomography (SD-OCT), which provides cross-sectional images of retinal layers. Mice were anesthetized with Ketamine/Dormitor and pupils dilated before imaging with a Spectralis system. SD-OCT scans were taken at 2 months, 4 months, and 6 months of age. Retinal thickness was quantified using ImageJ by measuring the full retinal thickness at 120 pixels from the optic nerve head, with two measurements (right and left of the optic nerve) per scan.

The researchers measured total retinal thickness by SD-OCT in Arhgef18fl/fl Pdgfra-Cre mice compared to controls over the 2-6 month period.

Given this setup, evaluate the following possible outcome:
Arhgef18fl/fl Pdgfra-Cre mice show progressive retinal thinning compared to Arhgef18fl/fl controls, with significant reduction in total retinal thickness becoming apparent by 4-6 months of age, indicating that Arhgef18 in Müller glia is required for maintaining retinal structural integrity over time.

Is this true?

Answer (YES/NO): NO